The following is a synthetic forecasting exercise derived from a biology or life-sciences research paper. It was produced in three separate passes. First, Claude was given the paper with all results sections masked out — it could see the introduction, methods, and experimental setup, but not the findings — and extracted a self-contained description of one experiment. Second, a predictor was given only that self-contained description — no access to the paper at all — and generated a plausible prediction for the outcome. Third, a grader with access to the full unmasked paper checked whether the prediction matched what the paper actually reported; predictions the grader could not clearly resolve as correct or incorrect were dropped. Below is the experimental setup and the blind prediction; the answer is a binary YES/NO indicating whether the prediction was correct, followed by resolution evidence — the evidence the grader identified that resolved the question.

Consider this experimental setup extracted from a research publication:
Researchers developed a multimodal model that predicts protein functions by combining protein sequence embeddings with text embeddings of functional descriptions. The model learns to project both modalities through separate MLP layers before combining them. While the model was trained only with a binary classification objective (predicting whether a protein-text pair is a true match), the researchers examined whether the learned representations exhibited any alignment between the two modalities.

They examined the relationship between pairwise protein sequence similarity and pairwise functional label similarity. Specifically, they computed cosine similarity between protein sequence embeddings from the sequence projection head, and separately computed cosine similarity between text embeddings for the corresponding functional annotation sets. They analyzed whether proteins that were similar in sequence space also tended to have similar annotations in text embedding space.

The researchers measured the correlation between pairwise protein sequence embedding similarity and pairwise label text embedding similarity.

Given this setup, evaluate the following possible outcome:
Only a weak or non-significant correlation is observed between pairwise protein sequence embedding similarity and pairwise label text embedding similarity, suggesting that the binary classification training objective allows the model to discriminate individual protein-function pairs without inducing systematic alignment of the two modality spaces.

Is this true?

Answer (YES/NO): NO